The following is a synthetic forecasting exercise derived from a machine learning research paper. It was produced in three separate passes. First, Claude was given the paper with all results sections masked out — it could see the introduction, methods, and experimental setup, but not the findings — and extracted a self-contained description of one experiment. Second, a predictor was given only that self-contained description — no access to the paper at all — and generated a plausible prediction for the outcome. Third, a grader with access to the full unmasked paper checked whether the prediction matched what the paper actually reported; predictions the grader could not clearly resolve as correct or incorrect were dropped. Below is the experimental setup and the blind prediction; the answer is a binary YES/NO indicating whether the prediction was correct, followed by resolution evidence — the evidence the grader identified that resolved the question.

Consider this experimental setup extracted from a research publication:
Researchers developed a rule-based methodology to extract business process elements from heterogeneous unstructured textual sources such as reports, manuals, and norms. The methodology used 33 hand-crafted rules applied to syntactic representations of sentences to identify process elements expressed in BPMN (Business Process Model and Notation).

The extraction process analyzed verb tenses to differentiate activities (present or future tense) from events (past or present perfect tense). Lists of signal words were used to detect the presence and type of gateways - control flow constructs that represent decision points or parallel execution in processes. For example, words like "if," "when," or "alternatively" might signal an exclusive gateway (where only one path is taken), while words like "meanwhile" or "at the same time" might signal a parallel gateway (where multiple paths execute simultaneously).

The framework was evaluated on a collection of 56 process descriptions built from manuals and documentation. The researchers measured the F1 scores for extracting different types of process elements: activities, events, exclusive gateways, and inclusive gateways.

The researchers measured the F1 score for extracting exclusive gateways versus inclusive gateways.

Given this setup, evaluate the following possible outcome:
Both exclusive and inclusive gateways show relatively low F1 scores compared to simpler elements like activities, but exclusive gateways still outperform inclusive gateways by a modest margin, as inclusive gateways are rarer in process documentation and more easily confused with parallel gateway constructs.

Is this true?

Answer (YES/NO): NO